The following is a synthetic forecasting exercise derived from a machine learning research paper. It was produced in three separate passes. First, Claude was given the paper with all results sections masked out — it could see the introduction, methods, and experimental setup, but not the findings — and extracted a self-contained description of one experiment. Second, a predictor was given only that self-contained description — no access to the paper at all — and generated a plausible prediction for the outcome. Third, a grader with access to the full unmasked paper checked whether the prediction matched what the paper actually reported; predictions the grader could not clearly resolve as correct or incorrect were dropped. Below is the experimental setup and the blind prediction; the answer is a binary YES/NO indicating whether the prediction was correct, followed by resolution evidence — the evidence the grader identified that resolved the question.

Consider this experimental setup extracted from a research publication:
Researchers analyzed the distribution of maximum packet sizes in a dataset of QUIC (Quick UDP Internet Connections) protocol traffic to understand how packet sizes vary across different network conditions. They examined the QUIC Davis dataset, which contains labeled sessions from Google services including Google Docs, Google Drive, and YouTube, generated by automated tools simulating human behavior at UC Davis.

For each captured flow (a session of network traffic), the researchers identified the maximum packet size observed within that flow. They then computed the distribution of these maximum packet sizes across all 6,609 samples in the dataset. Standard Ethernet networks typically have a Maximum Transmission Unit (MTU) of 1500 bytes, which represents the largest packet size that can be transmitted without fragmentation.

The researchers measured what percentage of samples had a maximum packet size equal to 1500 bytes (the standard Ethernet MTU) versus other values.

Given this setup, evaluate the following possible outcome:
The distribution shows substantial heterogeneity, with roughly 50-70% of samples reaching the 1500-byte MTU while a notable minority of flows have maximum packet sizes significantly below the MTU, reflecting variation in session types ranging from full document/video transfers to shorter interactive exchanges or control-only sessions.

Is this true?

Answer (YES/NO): NO